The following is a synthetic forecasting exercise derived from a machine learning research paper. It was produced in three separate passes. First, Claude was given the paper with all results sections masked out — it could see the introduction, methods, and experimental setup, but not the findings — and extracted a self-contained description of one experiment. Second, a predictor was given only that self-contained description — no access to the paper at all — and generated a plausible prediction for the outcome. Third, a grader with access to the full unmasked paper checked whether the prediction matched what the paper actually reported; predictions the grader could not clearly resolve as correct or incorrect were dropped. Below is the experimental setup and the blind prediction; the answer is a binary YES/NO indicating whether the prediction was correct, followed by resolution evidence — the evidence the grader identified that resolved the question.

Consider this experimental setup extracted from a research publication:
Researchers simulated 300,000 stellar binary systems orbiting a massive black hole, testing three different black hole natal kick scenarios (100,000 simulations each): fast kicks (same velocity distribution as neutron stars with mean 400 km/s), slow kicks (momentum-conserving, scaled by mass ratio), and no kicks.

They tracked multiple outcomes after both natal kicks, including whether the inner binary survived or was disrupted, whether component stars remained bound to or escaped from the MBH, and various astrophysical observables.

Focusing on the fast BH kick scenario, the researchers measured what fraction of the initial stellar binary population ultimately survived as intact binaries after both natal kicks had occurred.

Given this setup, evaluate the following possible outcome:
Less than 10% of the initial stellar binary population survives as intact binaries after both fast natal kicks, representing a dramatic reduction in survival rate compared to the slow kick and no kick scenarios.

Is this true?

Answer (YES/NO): YES